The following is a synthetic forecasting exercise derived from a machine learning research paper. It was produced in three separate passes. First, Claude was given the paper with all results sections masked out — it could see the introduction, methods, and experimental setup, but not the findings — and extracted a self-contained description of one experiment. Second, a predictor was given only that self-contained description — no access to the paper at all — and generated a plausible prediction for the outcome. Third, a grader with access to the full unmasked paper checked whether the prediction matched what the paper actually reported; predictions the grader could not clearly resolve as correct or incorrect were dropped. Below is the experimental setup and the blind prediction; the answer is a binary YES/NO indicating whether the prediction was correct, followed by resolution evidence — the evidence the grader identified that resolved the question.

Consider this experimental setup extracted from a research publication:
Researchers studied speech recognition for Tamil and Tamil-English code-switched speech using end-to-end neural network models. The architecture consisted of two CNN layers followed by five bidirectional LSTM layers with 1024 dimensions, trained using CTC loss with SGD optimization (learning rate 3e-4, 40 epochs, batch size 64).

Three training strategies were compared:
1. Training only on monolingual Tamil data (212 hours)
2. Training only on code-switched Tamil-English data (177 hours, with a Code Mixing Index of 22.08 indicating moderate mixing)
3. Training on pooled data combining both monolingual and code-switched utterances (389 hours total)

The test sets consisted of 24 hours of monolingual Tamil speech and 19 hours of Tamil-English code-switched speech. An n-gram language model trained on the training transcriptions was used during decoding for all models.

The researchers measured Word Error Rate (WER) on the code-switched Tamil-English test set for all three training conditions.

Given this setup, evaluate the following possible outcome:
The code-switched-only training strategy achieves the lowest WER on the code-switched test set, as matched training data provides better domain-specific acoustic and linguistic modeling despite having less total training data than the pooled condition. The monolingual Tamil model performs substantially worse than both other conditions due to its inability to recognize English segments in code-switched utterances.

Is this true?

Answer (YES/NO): NO